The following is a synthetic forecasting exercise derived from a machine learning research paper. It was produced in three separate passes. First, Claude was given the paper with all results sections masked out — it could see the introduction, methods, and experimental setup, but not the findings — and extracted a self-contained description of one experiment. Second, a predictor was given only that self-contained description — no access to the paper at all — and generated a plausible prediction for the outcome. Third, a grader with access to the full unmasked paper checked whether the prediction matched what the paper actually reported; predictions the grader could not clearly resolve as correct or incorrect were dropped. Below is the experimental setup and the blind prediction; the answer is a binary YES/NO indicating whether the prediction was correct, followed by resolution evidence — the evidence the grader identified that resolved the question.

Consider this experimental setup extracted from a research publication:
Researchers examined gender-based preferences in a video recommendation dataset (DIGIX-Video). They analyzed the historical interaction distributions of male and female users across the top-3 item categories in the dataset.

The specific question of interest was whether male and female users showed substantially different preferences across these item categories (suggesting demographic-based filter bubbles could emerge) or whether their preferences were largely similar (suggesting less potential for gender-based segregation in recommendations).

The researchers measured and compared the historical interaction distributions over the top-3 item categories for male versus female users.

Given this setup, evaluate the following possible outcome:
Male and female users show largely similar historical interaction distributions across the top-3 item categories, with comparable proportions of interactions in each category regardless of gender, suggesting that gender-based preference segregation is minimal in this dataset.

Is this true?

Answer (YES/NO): NO